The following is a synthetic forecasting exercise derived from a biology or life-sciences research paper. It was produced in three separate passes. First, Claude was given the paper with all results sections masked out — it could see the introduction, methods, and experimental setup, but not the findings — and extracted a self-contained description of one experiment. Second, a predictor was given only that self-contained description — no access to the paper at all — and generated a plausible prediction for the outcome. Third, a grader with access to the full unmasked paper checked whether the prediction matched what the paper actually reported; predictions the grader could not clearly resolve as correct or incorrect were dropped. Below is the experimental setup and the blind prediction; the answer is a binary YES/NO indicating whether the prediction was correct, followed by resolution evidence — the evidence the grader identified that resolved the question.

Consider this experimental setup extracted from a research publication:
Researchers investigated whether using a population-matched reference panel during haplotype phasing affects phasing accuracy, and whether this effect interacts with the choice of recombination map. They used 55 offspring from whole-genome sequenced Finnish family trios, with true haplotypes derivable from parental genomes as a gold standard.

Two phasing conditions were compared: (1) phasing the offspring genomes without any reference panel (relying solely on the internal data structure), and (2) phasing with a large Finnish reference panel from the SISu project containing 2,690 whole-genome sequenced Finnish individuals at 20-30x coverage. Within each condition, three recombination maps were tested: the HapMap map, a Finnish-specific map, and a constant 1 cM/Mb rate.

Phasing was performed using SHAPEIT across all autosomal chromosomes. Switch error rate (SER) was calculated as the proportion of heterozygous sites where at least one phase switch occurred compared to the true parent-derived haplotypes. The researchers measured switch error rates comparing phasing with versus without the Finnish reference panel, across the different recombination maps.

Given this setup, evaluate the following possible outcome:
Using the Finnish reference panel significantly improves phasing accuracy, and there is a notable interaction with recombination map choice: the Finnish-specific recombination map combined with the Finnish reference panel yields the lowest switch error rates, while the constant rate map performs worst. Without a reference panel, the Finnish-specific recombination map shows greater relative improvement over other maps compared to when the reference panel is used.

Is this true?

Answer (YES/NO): NO